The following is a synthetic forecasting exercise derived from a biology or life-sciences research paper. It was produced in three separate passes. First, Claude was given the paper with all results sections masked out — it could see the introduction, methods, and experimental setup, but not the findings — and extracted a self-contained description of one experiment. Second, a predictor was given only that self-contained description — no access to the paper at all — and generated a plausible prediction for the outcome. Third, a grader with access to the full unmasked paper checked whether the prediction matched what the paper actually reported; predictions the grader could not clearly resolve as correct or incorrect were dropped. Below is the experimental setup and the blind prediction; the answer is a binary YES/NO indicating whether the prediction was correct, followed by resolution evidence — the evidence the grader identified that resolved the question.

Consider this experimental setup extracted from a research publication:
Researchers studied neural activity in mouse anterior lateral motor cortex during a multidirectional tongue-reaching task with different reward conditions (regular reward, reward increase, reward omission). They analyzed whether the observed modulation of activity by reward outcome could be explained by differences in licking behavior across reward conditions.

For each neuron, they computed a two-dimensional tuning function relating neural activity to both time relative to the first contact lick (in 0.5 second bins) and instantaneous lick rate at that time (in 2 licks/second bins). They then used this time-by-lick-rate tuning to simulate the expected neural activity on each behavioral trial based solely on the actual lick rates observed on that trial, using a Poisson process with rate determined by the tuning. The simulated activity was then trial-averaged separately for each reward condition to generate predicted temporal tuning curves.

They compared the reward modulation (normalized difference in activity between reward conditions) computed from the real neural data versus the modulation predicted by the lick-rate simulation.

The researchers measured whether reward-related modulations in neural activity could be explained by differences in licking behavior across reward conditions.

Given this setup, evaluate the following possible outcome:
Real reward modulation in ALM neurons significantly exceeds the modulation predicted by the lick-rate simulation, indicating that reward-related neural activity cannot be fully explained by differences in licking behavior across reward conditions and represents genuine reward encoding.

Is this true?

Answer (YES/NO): YES